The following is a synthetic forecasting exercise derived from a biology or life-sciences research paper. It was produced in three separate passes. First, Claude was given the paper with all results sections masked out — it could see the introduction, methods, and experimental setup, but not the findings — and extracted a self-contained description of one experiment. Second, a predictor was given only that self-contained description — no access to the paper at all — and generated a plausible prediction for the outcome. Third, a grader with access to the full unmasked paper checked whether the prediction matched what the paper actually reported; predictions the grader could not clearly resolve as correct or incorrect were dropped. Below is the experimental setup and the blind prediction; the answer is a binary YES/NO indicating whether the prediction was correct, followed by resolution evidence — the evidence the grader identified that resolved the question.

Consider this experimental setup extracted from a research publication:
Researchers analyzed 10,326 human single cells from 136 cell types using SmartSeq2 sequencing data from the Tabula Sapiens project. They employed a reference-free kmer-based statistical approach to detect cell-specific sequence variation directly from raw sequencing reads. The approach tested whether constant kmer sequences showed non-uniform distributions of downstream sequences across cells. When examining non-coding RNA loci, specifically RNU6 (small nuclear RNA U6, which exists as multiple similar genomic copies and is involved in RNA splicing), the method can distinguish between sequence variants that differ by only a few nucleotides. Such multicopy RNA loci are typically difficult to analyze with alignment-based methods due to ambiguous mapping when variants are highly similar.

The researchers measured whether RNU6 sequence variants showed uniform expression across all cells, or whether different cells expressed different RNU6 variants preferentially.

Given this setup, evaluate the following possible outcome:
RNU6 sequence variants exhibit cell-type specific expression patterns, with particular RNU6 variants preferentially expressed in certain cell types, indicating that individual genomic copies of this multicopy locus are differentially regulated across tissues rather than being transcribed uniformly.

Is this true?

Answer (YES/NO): YES